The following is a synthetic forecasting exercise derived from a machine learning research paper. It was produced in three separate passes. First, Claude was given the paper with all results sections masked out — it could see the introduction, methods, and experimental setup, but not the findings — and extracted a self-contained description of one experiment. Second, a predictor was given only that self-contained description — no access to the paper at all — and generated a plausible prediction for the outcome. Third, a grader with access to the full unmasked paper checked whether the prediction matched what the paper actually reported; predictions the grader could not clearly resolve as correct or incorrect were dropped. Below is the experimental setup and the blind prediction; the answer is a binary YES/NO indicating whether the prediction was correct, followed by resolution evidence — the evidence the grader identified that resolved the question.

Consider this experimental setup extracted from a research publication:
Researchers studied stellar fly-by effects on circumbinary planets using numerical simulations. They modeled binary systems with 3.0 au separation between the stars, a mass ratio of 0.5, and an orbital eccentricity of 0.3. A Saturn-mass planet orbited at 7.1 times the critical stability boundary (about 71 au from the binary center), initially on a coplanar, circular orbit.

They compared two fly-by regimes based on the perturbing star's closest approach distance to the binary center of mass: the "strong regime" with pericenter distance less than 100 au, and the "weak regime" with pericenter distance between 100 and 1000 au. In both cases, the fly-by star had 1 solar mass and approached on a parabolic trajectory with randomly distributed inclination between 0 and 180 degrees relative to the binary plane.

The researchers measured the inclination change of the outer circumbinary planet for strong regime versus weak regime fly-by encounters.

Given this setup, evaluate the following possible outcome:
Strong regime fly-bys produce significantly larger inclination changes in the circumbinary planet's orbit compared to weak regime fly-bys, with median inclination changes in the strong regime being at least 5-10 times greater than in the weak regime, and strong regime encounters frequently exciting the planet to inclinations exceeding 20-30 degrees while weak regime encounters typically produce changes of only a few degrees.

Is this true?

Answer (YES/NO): YES